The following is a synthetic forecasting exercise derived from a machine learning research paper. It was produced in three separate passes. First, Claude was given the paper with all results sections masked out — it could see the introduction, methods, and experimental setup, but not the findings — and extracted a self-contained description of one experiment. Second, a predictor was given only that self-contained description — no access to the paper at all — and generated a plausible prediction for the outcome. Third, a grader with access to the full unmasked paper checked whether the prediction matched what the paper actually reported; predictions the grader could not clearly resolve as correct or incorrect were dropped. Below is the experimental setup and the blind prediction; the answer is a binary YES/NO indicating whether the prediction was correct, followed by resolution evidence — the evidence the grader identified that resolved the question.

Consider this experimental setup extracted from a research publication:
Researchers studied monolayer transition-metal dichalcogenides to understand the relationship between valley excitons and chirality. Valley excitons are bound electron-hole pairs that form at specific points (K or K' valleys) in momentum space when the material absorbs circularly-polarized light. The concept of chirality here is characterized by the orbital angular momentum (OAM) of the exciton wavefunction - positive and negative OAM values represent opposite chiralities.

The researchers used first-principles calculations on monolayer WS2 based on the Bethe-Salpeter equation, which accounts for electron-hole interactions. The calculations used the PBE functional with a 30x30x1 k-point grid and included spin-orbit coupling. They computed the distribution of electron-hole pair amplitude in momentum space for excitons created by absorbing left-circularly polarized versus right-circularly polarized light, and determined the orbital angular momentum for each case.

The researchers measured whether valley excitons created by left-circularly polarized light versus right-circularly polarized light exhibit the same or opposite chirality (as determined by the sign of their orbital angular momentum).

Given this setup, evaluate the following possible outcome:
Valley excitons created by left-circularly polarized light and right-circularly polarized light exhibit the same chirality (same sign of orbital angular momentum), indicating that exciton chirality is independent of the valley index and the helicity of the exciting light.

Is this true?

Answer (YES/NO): NO